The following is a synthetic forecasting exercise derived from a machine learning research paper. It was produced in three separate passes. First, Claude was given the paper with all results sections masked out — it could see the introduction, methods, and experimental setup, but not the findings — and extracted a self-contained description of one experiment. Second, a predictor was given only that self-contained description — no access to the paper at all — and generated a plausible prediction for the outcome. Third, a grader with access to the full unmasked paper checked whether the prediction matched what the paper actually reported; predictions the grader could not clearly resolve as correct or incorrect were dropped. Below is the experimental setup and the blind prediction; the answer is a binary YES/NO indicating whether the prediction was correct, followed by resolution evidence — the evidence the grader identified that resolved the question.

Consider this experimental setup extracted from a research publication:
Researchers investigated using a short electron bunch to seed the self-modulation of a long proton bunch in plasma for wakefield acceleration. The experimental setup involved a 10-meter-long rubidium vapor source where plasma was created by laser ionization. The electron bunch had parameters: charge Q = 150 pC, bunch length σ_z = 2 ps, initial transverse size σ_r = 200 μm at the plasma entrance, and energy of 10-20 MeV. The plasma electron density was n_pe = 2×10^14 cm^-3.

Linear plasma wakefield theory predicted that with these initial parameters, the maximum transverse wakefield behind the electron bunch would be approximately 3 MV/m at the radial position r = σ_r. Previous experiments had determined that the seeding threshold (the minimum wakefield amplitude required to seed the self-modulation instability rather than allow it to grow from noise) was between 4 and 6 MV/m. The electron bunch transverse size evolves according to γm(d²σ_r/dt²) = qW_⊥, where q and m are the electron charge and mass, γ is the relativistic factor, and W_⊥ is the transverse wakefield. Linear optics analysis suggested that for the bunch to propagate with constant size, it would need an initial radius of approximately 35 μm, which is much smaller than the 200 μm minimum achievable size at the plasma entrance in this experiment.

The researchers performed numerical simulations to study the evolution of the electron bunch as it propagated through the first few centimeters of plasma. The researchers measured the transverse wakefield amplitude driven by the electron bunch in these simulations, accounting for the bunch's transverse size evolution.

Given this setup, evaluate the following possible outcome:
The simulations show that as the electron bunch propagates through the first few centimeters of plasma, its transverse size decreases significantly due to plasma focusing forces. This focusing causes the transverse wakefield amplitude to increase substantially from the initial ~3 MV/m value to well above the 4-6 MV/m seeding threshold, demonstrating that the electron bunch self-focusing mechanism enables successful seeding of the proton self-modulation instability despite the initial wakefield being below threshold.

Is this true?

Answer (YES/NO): YES